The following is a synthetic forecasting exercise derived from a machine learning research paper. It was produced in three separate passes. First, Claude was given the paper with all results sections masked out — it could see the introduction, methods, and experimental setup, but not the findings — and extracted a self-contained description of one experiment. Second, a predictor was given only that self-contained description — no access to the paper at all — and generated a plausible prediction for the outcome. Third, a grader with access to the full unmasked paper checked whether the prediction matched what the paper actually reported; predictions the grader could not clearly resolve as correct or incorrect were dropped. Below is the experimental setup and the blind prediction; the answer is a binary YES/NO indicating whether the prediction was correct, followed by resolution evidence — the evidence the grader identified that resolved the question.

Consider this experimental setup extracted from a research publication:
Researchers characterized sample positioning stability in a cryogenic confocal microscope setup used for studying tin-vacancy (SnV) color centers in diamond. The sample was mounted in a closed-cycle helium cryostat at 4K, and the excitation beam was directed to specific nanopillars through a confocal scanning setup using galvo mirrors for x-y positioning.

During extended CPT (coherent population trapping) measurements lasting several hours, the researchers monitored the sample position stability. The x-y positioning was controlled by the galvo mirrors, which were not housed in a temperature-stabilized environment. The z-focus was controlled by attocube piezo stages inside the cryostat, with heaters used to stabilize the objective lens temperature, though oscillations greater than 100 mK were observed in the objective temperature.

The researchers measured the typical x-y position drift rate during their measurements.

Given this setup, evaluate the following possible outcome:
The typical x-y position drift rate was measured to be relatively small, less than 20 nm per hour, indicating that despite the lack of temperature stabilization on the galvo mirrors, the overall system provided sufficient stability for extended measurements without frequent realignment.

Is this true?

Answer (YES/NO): NO